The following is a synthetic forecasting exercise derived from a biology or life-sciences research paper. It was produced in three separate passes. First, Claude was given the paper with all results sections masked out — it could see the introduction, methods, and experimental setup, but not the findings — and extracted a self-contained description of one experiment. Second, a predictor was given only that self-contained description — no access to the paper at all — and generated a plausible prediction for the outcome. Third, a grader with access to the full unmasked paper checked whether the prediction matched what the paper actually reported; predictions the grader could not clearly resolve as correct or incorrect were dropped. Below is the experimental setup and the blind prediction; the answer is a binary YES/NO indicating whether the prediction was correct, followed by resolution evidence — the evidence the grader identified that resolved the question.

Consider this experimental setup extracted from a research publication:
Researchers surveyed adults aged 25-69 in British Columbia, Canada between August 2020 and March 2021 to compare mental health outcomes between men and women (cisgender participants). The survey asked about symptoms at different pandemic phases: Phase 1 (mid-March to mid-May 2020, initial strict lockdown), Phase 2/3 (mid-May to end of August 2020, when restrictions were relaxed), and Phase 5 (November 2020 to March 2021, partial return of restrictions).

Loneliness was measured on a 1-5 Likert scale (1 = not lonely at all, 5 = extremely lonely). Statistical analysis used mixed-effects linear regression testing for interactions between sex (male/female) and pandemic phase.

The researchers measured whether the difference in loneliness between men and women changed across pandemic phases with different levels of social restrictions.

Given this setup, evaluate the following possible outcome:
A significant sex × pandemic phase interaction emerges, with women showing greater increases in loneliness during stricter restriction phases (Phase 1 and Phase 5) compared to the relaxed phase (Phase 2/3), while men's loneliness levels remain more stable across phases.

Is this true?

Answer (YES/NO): NO